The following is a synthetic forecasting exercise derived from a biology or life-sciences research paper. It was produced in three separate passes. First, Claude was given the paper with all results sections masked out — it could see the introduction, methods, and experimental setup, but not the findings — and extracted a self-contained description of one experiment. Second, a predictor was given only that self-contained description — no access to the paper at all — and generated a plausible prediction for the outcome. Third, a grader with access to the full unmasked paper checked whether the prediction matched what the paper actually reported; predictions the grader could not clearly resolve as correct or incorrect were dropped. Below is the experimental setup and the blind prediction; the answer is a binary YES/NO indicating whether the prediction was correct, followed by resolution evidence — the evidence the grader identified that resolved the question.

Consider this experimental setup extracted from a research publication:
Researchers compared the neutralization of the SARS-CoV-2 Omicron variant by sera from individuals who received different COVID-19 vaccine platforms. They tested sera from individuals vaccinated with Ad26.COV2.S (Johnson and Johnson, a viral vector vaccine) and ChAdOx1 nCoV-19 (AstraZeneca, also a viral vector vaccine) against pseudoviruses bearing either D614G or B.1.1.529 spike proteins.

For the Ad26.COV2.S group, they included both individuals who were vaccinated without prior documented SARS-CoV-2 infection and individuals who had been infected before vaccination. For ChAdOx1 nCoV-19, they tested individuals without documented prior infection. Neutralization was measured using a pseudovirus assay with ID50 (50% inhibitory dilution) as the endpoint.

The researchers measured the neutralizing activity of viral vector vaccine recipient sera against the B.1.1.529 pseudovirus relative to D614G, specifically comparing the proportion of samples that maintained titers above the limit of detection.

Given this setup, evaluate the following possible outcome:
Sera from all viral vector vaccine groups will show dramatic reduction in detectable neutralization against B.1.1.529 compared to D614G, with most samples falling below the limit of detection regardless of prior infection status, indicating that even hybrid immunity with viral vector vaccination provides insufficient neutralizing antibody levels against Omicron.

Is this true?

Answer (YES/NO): NO